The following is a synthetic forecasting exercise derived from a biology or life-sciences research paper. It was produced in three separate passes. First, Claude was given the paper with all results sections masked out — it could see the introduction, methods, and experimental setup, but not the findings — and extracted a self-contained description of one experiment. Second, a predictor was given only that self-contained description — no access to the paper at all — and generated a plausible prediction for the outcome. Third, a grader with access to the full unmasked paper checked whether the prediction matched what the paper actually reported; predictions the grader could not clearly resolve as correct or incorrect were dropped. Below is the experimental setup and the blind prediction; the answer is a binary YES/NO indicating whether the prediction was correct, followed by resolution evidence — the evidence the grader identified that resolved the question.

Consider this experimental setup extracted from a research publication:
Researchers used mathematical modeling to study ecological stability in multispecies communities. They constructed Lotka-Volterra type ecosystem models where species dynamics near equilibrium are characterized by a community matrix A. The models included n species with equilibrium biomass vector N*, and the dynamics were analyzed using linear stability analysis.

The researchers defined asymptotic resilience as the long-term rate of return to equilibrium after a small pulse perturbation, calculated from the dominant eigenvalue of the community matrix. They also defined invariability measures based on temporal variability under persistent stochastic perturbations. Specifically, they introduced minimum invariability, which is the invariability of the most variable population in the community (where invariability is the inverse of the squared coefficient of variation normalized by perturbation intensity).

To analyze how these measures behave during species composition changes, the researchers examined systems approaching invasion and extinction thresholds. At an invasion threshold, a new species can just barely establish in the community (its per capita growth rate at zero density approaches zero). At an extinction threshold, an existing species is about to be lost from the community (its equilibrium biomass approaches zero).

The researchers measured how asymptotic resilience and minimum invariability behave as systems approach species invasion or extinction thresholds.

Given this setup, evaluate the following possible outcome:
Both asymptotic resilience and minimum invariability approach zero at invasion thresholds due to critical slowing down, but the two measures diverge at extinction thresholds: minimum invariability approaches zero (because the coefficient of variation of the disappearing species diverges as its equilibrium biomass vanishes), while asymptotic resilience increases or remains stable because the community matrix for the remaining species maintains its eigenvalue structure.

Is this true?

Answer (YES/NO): NO